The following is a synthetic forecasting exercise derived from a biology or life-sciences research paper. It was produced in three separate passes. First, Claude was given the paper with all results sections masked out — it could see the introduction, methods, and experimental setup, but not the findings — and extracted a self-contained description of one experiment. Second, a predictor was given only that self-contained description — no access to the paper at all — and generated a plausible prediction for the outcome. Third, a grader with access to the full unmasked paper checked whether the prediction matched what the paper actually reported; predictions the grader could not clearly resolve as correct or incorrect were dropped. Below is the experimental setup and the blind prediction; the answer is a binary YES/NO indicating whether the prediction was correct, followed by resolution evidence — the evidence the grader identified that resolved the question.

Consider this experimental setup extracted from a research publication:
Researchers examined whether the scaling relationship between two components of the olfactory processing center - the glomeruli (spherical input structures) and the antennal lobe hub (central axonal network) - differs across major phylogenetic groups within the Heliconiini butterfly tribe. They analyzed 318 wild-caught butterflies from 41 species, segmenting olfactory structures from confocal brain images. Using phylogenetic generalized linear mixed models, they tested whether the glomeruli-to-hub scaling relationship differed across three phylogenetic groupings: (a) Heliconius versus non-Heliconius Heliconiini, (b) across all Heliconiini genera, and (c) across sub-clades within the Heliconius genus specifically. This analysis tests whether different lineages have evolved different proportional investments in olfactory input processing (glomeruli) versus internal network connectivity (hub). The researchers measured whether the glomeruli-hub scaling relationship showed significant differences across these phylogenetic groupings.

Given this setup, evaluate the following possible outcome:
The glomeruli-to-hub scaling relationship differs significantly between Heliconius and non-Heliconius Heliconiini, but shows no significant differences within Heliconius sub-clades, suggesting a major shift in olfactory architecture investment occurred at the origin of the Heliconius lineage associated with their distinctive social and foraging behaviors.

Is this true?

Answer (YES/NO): NO